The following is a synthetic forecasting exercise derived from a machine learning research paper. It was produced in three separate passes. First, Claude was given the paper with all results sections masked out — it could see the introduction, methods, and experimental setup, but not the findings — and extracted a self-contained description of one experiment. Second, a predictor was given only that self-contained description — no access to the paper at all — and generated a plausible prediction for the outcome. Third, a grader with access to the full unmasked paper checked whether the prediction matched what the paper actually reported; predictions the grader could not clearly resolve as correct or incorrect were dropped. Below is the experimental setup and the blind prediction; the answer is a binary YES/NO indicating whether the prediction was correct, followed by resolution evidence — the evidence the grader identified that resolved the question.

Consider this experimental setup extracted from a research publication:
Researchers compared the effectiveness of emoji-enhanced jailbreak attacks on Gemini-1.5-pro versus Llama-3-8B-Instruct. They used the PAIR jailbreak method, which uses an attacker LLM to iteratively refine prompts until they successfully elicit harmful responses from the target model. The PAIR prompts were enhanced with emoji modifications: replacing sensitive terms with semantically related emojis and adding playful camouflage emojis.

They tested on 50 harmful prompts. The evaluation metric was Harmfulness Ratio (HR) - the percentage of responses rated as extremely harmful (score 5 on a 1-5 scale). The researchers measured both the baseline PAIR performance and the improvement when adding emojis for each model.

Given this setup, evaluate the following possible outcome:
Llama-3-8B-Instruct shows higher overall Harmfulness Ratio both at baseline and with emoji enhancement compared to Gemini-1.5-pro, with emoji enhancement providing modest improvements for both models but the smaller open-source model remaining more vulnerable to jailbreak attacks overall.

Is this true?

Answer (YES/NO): NO